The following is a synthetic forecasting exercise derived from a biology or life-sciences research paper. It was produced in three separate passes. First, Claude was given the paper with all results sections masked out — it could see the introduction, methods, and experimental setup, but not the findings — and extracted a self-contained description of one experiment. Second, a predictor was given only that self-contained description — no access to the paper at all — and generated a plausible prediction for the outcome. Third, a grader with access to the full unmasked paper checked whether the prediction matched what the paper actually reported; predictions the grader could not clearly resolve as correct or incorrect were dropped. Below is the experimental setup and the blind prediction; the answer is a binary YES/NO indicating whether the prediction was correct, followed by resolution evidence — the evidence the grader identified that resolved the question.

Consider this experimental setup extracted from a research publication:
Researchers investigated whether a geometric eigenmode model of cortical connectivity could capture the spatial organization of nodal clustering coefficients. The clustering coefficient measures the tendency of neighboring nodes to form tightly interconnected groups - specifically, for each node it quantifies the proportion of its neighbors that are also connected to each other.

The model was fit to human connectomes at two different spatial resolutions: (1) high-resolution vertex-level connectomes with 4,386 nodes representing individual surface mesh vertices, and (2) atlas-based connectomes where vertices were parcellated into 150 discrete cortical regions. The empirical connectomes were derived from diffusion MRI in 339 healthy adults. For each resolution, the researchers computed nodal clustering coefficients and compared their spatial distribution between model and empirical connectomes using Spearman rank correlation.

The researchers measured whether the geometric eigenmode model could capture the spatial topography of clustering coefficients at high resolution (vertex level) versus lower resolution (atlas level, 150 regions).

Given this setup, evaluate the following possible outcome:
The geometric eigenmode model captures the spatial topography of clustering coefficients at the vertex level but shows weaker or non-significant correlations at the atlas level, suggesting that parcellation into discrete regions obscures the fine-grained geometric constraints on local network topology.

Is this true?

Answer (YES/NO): NO